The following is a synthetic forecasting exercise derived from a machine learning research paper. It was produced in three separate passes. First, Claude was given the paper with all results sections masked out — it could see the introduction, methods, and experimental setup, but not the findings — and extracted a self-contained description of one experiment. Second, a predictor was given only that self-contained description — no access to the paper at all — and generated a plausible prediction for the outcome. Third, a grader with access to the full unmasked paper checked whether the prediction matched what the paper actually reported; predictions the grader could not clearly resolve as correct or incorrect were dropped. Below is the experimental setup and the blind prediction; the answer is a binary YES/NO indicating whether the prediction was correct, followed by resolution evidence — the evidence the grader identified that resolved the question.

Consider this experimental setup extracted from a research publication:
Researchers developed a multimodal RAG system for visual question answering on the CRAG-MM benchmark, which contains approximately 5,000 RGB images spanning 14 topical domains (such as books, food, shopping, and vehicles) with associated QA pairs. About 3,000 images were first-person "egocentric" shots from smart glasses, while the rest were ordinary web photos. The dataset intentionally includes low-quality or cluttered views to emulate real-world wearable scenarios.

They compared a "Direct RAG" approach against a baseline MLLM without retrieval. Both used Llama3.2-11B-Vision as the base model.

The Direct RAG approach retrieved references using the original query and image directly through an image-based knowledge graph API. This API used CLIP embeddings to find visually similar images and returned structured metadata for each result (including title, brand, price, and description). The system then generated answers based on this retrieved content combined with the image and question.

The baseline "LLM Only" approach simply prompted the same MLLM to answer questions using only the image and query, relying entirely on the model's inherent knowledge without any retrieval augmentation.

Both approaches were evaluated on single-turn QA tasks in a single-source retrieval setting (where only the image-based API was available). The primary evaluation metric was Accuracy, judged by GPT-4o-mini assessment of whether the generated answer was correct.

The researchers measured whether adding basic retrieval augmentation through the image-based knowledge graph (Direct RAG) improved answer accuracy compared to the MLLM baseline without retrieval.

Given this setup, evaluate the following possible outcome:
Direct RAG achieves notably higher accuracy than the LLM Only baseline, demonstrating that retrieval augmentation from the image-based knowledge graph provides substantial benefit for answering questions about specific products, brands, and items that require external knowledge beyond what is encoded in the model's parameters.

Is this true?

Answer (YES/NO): NO